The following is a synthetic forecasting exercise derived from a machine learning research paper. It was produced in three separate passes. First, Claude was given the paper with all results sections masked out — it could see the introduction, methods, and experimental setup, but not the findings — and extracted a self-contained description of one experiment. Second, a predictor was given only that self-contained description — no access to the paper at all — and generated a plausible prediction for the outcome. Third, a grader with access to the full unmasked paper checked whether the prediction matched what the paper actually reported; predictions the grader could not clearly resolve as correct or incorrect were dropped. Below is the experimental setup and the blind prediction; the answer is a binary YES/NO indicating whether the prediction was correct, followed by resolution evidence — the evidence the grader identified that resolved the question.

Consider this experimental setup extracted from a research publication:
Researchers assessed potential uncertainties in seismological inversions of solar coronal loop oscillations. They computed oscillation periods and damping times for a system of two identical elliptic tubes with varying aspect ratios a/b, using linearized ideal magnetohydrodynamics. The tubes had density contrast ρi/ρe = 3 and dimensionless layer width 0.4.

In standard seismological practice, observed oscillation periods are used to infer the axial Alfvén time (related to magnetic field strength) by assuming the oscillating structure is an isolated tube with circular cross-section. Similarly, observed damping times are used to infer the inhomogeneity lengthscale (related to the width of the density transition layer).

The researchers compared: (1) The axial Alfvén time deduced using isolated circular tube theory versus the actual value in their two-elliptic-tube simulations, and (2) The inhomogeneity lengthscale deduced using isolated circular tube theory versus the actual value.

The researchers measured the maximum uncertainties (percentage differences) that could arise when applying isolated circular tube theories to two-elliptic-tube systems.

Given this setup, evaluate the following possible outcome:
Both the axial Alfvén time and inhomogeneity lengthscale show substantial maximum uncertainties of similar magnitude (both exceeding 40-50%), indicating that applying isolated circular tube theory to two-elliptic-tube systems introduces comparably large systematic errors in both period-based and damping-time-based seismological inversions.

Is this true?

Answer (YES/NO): NO